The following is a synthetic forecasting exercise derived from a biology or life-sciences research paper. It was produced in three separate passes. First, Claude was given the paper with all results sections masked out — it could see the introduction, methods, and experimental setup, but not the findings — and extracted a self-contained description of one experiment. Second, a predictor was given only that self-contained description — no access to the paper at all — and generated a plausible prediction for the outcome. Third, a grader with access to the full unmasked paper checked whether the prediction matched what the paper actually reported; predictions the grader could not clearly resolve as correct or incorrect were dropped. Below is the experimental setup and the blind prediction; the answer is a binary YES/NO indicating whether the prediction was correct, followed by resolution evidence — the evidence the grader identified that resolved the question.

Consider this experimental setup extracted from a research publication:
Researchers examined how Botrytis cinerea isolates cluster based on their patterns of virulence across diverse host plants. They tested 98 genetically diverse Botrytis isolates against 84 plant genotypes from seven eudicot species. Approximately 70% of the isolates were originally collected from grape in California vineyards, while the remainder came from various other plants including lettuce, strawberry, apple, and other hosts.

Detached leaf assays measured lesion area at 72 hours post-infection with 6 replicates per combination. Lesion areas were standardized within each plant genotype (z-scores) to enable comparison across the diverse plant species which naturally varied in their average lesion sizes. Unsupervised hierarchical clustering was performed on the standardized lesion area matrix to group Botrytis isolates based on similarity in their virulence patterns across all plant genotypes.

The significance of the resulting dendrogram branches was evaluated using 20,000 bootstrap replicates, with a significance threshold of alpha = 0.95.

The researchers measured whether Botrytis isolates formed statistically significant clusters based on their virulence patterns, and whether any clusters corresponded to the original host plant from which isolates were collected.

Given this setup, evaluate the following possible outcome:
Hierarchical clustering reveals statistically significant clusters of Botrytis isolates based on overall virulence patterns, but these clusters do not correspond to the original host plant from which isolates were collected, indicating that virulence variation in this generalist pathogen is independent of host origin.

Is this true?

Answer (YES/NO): NO